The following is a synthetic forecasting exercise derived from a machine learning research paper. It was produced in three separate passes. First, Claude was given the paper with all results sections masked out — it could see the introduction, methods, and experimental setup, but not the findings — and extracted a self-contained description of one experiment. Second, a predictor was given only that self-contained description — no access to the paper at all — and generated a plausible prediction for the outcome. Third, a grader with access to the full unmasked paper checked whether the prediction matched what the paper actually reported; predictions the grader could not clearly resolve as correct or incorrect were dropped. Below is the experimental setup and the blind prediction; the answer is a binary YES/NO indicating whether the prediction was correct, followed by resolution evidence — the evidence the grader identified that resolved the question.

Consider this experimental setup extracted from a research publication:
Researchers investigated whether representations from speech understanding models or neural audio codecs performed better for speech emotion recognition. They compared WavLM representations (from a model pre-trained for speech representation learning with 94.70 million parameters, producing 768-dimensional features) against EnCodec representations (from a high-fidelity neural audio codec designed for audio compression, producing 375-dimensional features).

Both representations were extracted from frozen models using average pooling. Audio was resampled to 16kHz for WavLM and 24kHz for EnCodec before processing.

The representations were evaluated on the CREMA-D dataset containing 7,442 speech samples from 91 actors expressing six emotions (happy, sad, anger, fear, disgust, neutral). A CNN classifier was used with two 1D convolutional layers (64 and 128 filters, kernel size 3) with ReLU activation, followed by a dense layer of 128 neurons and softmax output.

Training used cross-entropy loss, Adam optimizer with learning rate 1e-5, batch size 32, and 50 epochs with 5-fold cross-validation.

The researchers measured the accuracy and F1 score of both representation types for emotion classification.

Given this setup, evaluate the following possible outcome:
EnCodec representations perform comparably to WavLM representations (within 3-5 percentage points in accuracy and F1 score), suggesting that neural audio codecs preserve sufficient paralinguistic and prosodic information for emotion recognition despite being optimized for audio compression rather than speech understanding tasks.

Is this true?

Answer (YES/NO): NO